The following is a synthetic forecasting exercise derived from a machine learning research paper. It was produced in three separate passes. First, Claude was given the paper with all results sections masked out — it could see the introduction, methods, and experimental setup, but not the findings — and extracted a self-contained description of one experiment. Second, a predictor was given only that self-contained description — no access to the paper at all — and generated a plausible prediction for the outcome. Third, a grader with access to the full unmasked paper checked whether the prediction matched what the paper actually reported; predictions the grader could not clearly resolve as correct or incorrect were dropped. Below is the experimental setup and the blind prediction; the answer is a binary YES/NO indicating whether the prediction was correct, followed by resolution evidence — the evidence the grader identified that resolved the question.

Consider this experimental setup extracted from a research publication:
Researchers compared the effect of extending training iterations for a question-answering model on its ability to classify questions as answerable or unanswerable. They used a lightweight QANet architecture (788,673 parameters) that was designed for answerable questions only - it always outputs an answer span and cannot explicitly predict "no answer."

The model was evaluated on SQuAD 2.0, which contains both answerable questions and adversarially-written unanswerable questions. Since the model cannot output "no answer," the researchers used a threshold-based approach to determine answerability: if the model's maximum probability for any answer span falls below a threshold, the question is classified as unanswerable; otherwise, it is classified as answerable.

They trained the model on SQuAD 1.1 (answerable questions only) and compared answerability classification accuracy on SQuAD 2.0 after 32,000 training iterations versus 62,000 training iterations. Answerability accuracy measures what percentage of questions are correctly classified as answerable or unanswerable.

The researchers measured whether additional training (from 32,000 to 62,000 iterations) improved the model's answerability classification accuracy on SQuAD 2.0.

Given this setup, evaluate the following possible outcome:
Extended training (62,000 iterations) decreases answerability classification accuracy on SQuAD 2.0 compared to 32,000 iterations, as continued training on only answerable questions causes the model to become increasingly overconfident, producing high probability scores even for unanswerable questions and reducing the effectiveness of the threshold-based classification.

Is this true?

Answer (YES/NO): NO